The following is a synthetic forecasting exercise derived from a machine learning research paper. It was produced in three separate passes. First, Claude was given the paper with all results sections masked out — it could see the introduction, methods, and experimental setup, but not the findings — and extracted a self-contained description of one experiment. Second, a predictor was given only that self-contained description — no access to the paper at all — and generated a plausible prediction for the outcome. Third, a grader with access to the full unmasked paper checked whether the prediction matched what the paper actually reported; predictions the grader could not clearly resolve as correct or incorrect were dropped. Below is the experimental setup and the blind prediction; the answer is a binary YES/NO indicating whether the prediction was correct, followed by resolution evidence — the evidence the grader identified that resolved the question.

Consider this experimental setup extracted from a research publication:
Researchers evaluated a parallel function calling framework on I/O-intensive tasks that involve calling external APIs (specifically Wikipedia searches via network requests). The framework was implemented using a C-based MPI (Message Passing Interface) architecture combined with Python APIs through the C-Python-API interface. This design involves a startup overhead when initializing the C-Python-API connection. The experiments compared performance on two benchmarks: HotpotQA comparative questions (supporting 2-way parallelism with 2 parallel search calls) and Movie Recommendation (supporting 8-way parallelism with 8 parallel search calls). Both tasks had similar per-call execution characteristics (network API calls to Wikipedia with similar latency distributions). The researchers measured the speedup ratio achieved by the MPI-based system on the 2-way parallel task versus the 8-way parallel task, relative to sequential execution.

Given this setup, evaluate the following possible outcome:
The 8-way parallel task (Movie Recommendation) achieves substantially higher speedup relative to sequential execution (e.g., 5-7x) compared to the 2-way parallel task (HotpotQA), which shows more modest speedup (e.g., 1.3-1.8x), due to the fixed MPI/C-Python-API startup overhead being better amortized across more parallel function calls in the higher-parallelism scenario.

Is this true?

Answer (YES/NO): NO